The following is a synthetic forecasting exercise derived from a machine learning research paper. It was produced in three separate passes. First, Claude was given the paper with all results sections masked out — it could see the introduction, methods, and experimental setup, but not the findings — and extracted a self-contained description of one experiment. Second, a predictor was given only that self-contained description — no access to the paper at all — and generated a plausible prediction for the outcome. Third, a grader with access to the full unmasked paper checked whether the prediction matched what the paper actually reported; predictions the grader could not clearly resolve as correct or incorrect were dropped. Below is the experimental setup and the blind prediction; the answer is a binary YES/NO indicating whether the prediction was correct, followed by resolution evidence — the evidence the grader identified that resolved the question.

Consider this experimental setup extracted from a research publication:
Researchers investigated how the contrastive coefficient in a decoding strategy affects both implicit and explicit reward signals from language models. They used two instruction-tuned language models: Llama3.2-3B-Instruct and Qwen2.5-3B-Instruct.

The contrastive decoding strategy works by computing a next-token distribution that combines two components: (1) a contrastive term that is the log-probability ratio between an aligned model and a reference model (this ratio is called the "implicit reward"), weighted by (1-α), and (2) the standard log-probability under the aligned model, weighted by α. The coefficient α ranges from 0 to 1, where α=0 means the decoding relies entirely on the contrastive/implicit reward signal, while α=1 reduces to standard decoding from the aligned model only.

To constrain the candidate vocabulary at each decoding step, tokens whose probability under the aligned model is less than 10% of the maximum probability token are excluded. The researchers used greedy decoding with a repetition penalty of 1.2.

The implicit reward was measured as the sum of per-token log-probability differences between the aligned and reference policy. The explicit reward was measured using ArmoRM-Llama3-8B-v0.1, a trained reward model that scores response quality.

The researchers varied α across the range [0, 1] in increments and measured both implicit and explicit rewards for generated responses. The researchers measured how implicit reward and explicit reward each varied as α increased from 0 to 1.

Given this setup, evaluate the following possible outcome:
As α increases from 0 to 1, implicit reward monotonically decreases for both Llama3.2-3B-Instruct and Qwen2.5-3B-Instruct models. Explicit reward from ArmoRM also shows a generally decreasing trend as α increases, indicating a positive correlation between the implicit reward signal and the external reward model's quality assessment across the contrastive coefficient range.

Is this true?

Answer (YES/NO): NO